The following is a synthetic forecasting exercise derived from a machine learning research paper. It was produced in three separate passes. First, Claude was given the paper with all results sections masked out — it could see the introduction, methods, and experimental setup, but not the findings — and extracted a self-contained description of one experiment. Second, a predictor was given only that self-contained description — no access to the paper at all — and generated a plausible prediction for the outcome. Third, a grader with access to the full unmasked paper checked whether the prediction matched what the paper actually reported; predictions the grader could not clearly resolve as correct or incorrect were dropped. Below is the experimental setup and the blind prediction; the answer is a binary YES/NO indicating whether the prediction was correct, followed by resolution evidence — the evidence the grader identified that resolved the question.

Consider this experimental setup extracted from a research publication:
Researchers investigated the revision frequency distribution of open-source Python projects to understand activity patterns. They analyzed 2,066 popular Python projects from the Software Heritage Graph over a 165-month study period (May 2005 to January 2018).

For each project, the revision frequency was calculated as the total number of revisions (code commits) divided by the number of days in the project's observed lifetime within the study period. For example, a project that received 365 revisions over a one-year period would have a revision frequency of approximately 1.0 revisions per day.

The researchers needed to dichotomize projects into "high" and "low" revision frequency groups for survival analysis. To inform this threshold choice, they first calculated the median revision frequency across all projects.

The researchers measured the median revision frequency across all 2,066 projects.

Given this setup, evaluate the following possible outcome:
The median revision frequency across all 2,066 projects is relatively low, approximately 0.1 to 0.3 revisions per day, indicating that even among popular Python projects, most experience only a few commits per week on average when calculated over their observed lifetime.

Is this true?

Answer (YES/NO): NO